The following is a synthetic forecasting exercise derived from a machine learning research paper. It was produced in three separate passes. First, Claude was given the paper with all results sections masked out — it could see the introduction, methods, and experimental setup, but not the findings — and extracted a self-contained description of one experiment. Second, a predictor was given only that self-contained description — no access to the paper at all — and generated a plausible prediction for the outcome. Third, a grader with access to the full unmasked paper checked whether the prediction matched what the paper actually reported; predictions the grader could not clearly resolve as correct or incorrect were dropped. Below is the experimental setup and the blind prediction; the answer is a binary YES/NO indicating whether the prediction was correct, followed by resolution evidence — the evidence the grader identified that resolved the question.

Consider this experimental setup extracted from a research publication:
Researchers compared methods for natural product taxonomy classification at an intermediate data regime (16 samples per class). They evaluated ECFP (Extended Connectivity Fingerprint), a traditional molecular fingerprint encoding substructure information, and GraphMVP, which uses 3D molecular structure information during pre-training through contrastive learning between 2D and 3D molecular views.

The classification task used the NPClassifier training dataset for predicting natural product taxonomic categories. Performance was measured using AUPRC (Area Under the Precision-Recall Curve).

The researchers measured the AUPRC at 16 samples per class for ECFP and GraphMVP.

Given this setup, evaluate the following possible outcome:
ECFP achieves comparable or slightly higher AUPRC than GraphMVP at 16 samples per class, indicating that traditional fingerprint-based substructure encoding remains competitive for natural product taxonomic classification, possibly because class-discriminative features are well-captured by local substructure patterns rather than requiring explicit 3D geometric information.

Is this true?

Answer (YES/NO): NO